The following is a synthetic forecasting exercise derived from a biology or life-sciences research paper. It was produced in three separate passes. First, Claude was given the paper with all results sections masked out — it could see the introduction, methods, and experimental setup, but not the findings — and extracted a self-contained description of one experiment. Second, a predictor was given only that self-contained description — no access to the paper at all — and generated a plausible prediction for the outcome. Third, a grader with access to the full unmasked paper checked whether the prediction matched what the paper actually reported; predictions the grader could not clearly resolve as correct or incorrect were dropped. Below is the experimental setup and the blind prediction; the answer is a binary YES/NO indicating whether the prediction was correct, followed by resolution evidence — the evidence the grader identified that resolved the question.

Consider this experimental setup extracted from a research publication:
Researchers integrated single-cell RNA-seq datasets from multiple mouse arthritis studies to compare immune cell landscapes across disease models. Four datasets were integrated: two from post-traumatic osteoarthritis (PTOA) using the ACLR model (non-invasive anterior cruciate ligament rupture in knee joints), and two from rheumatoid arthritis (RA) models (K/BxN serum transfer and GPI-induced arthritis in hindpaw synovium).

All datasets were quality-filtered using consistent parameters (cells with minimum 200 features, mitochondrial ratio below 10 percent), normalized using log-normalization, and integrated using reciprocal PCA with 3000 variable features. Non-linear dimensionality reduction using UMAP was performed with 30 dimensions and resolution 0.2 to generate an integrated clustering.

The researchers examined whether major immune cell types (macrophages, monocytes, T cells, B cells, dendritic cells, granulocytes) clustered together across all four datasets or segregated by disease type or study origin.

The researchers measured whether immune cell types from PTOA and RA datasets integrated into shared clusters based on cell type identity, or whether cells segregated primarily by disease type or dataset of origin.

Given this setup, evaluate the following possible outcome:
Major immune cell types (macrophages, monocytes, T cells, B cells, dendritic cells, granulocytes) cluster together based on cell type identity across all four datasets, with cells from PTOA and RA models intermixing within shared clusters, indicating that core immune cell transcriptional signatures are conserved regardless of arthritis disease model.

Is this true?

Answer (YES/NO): YES